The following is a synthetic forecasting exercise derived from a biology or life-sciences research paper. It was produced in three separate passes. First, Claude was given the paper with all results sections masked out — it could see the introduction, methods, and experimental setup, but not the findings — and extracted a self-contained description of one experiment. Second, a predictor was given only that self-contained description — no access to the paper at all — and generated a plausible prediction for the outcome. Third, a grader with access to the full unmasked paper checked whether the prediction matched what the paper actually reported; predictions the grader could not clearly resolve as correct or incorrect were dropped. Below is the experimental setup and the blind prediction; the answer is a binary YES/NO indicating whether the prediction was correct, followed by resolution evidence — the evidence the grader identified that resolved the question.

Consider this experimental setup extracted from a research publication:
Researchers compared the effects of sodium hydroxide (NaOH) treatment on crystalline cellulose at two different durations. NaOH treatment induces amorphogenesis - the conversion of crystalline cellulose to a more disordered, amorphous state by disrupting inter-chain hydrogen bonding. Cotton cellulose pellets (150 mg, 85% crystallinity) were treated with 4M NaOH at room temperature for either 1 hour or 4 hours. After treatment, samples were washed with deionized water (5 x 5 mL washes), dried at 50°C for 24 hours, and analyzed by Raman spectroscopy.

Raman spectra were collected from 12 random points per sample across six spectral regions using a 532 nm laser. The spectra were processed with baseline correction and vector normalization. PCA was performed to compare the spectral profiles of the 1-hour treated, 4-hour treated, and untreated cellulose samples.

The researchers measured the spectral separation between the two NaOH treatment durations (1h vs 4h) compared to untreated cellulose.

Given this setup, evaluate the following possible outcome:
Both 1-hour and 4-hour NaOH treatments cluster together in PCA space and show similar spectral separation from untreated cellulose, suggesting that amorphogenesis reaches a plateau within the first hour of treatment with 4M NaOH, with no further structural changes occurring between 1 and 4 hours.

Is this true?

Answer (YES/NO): YES